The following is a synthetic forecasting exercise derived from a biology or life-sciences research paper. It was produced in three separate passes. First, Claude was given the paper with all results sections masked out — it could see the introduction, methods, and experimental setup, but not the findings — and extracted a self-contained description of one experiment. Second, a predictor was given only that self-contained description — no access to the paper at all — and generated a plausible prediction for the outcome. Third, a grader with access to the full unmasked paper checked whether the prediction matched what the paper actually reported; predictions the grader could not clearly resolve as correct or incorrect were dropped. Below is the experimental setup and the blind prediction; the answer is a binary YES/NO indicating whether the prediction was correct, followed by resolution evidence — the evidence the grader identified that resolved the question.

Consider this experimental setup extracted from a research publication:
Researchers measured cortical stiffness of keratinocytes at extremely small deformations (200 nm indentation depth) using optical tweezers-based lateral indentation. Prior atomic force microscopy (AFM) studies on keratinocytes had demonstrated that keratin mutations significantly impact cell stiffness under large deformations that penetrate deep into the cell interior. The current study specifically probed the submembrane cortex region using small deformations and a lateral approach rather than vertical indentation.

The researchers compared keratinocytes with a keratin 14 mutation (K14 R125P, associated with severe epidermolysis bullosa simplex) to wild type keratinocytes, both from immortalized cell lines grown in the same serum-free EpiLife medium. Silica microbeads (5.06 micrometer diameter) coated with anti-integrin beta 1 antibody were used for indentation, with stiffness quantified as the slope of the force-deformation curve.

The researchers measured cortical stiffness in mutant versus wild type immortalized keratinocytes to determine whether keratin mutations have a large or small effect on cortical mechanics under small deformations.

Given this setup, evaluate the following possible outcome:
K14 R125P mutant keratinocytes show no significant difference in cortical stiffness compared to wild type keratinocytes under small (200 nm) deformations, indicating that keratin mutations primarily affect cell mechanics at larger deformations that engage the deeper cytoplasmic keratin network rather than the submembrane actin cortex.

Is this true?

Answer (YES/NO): NO